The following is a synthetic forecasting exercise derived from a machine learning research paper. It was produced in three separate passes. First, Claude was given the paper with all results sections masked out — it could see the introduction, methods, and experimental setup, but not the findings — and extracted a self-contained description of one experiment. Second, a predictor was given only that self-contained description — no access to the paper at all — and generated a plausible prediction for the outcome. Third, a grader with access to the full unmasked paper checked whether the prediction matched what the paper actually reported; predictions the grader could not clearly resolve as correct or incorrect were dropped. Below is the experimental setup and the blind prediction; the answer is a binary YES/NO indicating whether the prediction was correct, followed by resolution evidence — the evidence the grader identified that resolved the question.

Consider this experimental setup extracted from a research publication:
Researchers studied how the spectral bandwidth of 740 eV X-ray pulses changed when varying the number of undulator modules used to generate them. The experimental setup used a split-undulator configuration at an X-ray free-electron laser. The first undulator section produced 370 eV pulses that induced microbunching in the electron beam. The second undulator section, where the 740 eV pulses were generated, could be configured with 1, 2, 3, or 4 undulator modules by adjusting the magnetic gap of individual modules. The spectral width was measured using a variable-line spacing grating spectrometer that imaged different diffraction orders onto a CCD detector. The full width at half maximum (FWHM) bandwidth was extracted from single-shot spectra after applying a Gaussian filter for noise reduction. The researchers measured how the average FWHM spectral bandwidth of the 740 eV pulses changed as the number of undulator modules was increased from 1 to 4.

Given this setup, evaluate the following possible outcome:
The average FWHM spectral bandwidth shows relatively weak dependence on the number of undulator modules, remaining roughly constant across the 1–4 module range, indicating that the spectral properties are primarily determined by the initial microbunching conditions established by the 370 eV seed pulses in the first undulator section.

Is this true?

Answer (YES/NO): NO